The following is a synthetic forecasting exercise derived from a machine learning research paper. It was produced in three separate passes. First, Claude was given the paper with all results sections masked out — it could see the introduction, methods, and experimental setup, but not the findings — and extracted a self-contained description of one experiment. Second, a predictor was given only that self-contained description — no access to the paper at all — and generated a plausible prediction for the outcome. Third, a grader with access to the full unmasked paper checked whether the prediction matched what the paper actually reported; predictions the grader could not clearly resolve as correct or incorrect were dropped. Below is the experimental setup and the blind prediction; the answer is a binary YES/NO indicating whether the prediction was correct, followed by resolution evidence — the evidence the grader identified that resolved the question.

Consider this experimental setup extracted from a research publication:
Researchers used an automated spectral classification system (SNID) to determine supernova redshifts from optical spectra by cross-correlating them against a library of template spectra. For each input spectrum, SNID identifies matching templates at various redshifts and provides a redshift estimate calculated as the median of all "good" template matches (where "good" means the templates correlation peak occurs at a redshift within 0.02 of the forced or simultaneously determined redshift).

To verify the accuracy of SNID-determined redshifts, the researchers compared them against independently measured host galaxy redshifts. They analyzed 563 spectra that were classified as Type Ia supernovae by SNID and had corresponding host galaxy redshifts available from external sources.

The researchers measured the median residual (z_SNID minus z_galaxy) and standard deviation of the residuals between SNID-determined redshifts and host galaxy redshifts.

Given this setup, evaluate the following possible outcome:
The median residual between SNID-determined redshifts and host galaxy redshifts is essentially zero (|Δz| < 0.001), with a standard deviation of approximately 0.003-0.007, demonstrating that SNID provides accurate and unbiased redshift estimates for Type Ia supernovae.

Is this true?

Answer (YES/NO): YES